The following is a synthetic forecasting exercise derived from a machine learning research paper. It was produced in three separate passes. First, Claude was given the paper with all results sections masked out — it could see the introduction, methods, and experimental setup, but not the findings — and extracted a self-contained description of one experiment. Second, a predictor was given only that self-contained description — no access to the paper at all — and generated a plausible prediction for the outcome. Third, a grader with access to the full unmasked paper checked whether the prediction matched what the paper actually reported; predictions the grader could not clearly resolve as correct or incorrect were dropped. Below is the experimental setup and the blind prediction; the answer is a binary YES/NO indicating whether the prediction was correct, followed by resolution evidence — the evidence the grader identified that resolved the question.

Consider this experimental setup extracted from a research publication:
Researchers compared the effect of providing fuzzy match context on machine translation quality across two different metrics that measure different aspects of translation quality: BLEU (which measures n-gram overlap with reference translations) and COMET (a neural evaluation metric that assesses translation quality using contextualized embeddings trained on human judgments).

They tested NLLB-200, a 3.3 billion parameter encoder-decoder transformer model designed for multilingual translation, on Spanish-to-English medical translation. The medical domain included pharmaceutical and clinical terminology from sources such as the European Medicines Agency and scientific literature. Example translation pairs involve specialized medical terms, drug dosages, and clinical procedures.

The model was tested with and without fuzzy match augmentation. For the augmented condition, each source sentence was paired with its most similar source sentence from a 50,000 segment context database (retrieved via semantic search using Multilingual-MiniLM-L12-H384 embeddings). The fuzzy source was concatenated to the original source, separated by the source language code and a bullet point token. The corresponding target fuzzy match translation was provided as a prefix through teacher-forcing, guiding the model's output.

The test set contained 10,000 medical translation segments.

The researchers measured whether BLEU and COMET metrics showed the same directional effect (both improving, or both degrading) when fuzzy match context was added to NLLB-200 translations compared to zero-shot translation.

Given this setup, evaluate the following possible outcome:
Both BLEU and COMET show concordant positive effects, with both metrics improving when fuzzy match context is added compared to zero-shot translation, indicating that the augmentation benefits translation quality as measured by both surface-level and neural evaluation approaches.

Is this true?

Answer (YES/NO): NO